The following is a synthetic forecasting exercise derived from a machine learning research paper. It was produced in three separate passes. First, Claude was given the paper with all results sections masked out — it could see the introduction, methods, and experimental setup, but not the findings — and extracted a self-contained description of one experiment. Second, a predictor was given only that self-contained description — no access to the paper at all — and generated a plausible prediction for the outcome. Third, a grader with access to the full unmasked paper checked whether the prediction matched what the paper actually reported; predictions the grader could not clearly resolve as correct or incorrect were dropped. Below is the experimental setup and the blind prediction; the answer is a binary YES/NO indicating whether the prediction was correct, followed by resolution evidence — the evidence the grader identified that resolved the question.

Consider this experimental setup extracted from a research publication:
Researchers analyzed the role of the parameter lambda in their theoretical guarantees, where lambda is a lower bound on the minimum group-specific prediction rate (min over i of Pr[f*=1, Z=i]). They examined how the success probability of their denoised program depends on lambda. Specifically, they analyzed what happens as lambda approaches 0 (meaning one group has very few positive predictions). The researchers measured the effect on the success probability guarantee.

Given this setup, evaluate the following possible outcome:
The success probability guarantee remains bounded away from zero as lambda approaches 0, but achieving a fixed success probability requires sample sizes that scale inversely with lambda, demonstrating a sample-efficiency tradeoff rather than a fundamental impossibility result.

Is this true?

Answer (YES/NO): NO